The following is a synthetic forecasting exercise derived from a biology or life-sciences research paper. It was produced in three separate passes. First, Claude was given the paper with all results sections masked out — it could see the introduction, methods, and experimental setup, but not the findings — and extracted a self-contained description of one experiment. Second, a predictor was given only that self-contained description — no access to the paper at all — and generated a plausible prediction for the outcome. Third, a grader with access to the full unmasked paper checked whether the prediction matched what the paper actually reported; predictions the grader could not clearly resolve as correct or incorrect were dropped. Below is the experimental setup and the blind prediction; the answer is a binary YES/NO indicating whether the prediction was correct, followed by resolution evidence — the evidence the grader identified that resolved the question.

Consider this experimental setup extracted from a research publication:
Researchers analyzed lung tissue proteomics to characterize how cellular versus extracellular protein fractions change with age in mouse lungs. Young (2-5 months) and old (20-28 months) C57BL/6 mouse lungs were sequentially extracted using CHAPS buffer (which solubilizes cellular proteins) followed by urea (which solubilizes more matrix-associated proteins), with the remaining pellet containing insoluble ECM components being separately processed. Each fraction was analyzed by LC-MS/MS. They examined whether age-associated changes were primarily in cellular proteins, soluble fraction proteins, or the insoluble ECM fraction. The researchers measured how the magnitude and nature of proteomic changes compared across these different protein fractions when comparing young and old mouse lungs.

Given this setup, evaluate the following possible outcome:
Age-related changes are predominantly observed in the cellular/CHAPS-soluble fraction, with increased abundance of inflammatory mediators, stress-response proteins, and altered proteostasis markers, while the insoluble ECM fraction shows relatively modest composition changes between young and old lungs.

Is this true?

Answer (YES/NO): NO